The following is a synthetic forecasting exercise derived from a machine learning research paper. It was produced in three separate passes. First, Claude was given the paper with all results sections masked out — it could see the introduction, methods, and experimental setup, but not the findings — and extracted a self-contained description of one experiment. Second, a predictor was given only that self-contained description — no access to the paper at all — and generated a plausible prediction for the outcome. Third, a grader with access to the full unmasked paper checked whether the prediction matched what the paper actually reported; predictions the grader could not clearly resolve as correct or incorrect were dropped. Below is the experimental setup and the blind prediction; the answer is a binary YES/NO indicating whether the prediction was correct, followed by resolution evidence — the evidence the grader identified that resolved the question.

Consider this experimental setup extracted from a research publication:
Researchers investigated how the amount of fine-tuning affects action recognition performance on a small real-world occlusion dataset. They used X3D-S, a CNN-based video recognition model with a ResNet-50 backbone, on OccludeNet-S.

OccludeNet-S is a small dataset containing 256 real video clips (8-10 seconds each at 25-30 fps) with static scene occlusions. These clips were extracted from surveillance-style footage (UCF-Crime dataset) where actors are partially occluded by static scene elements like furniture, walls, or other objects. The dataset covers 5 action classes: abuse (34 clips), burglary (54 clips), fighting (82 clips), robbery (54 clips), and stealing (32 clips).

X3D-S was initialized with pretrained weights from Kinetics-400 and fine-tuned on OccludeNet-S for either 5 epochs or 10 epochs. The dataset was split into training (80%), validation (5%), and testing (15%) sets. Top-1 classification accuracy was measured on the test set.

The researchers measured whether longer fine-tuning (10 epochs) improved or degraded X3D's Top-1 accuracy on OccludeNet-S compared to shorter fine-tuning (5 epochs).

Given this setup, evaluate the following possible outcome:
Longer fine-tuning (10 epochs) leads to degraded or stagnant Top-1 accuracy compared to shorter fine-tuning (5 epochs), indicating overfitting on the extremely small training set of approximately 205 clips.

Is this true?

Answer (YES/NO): YES